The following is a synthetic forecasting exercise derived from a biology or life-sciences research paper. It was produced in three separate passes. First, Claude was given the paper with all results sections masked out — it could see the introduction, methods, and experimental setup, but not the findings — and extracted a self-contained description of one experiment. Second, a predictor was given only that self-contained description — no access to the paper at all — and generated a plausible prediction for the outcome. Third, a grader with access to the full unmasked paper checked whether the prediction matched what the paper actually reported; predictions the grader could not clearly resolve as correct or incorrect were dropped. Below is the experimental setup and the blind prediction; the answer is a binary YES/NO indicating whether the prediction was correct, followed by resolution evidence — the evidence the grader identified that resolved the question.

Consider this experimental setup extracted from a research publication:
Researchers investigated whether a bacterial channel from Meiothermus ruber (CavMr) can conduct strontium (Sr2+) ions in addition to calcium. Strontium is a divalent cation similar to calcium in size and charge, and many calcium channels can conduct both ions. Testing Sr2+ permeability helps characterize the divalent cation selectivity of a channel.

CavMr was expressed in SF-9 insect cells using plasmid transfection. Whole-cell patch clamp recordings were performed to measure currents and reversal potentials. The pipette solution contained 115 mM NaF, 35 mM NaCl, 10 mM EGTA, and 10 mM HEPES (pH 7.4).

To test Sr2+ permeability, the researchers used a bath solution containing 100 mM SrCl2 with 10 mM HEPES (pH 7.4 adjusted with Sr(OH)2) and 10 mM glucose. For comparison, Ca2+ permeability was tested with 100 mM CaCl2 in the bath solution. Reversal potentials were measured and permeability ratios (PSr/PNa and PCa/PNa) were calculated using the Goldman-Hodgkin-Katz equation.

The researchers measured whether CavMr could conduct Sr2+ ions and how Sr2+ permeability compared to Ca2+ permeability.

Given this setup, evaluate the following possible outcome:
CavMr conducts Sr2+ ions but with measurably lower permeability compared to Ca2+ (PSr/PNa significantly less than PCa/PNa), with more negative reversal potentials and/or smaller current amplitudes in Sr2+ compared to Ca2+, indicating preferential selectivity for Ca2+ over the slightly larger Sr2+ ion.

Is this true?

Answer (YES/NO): YES